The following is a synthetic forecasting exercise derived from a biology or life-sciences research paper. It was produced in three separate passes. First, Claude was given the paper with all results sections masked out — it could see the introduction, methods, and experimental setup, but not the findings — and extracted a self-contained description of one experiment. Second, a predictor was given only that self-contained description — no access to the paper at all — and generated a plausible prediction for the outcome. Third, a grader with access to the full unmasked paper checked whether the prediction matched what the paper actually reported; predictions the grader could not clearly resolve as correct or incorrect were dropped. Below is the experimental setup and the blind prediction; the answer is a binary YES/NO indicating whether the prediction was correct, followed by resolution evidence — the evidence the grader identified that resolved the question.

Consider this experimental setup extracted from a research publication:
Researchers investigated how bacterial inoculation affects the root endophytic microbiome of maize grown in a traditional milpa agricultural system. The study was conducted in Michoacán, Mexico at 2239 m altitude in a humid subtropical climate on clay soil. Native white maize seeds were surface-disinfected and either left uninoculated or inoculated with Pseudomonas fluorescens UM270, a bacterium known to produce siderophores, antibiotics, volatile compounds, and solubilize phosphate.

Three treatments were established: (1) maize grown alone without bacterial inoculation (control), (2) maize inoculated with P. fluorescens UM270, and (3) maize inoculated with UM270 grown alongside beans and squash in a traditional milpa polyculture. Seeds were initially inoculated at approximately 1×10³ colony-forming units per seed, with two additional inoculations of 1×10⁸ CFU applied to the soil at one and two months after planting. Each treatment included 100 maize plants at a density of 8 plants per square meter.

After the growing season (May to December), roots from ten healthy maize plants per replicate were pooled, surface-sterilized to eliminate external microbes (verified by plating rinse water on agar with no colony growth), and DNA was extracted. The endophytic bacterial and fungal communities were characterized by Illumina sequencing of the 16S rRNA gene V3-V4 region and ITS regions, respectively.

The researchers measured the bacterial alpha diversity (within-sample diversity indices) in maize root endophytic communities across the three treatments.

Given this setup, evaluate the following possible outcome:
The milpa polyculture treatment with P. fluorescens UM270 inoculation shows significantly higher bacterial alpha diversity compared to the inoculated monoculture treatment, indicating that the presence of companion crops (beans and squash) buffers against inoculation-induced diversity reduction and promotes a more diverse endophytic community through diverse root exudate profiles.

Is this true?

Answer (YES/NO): NO